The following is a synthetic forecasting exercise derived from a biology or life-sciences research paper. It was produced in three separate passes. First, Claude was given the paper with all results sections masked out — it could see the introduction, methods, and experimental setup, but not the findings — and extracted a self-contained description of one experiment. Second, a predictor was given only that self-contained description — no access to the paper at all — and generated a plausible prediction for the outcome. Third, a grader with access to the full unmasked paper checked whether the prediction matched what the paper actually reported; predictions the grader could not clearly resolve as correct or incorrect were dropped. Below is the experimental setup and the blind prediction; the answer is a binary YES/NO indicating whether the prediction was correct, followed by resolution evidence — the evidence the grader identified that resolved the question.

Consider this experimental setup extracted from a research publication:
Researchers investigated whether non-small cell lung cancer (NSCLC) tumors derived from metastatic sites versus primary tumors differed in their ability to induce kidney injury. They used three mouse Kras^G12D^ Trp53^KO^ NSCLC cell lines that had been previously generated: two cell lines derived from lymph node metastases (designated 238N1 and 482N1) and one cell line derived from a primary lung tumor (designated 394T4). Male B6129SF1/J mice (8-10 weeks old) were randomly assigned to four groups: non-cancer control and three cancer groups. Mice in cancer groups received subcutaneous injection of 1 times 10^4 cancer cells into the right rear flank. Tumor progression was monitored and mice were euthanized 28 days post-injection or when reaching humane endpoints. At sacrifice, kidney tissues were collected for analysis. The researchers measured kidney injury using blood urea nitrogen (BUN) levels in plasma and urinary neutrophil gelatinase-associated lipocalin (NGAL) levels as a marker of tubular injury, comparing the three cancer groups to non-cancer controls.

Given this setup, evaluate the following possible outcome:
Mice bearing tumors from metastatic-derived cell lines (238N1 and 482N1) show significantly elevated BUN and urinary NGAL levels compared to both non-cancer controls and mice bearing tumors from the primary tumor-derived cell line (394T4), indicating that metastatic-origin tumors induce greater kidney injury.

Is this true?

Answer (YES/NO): NO